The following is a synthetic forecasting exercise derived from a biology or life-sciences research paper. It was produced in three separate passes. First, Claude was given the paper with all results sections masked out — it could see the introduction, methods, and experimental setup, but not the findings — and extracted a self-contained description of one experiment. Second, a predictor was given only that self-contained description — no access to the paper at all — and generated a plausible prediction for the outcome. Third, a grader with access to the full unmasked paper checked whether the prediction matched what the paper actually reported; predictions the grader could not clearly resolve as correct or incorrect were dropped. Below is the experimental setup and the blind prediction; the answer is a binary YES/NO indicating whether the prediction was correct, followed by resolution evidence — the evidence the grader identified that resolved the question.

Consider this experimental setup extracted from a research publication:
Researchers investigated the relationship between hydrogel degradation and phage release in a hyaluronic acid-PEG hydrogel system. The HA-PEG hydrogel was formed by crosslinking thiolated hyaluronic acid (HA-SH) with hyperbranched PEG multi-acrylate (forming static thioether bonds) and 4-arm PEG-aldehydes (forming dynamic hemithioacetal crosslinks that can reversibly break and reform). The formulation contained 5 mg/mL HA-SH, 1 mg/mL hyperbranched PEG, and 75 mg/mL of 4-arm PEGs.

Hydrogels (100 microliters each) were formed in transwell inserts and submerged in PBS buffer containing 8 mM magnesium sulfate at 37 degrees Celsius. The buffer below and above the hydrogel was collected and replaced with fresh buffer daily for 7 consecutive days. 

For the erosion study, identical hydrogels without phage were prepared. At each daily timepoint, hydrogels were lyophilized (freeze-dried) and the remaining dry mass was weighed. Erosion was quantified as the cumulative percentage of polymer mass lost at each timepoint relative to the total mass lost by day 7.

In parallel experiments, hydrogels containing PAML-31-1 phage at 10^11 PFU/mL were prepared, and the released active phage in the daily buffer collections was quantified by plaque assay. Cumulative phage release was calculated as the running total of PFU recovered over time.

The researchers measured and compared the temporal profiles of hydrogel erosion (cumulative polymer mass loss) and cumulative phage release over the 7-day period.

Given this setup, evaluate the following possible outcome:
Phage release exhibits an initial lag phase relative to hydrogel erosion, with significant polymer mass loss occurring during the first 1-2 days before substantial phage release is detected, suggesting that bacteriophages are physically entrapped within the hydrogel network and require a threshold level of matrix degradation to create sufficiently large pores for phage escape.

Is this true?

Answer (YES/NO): NO